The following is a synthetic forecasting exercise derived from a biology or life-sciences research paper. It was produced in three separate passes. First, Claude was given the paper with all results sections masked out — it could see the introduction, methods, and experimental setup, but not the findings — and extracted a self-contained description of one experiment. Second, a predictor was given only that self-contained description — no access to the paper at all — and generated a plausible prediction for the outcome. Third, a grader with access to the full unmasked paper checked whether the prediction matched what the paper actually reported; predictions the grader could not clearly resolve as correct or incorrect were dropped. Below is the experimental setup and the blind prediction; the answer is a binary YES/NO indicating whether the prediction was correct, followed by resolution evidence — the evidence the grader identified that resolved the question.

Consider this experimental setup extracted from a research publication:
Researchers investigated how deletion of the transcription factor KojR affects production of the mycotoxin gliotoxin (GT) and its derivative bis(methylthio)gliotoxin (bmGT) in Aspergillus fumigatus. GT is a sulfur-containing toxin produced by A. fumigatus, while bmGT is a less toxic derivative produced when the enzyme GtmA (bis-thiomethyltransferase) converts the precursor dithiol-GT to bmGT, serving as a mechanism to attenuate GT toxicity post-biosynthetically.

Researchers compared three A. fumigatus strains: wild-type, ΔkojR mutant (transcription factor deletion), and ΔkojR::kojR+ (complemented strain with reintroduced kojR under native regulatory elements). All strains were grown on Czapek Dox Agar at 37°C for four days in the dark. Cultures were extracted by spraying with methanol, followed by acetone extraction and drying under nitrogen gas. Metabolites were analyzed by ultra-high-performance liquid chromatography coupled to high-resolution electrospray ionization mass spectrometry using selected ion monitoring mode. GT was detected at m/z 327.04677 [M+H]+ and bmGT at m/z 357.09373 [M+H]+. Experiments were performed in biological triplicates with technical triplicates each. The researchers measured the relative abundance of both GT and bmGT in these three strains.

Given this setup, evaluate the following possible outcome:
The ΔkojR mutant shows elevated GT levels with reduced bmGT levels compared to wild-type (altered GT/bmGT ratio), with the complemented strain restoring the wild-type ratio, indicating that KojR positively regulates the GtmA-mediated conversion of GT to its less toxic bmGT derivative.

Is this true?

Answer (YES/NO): NO